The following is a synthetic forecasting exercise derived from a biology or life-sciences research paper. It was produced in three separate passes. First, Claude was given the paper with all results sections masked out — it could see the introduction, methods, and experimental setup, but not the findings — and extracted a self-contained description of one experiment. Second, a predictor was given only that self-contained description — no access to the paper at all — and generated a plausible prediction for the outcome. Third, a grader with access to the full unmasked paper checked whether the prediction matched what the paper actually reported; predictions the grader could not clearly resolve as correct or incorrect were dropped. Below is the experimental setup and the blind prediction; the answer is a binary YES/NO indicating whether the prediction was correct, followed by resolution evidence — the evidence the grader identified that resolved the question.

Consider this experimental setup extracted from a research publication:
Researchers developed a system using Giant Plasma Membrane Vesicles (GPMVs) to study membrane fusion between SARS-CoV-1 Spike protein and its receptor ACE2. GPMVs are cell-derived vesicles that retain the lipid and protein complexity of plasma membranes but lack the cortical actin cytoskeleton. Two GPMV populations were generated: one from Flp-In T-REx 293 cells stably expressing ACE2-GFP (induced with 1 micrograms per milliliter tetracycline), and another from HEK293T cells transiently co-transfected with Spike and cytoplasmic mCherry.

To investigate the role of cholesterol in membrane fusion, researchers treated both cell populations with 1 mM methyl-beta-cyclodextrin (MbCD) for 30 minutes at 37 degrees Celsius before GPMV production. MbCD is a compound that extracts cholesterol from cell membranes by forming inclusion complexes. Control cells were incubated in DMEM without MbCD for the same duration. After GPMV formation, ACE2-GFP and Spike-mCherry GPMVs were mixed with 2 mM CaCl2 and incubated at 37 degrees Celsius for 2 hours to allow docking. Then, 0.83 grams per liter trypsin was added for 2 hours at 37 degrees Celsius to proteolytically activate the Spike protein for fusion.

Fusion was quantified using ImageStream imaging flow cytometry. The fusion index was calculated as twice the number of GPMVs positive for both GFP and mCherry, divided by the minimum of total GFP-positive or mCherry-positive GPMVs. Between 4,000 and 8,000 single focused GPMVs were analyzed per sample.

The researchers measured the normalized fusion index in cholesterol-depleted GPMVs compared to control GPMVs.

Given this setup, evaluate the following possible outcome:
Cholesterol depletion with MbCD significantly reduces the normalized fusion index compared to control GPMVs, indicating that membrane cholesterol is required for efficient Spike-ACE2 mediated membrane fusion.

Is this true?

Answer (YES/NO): YES